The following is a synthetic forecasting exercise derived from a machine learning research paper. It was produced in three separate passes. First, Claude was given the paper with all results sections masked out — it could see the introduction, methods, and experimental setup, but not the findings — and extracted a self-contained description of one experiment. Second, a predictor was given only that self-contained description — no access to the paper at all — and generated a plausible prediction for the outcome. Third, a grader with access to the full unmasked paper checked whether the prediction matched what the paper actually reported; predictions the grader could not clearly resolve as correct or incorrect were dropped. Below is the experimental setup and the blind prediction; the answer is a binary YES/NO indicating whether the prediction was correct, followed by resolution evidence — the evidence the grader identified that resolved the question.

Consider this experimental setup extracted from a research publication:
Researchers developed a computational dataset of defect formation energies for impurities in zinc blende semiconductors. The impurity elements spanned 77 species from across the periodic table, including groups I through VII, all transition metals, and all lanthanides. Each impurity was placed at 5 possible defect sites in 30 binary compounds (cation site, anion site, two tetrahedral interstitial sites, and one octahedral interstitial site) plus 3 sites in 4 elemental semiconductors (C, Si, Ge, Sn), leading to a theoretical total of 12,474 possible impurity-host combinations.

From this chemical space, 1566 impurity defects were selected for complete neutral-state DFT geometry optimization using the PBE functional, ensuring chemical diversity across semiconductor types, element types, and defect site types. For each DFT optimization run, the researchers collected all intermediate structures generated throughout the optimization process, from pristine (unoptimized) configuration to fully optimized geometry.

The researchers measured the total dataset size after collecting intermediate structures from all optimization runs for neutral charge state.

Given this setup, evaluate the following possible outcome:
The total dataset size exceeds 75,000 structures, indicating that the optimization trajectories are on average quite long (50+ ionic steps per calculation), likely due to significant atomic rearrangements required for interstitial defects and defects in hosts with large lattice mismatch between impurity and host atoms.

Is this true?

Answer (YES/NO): NO